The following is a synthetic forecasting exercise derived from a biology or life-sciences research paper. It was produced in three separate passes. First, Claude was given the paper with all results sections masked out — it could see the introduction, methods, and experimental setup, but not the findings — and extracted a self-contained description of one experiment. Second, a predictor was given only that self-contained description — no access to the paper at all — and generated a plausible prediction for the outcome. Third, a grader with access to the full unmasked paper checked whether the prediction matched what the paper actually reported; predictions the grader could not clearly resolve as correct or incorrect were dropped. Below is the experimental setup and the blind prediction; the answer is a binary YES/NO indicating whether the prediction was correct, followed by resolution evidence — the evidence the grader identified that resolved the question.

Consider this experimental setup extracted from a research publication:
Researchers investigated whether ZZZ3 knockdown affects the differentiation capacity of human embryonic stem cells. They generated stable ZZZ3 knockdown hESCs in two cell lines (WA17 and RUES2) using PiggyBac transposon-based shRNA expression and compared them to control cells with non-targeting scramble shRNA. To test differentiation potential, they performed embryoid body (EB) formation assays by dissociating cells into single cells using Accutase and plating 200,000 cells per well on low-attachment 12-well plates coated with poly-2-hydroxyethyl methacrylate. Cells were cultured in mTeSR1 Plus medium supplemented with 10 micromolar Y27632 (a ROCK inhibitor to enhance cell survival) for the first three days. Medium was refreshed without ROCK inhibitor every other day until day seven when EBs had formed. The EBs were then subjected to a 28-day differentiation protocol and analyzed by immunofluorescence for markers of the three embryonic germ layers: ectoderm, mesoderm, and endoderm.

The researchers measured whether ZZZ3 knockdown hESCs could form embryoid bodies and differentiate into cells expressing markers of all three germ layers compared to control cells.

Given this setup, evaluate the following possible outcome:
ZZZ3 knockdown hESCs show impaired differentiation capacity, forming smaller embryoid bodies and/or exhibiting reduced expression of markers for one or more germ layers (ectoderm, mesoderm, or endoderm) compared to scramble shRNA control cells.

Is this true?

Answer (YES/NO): NO